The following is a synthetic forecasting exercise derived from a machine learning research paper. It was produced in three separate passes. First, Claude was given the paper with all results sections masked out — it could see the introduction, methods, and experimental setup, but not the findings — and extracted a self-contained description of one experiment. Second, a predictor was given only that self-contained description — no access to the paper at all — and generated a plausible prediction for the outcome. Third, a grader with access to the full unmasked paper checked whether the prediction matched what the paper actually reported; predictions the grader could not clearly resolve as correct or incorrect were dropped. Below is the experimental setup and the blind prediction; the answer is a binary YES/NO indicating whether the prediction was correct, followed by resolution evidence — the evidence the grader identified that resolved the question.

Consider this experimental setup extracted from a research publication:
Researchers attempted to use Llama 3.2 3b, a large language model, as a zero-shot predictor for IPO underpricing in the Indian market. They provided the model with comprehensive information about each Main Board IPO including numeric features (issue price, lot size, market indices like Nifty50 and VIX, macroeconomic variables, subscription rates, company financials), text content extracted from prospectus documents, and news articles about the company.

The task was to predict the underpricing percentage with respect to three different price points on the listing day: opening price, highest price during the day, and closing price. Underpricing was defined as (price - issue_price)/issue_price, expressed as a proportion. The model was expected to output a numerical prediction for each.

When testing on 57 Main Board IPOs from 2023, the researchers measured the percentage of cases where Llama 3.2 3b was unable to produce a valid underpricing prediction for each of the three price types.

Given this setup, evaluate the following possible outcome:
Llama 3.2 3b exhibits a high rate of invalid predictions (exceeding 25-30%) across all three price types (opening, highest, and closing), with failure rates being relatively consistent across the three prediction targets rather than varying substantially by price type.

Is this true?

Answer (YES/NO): NO